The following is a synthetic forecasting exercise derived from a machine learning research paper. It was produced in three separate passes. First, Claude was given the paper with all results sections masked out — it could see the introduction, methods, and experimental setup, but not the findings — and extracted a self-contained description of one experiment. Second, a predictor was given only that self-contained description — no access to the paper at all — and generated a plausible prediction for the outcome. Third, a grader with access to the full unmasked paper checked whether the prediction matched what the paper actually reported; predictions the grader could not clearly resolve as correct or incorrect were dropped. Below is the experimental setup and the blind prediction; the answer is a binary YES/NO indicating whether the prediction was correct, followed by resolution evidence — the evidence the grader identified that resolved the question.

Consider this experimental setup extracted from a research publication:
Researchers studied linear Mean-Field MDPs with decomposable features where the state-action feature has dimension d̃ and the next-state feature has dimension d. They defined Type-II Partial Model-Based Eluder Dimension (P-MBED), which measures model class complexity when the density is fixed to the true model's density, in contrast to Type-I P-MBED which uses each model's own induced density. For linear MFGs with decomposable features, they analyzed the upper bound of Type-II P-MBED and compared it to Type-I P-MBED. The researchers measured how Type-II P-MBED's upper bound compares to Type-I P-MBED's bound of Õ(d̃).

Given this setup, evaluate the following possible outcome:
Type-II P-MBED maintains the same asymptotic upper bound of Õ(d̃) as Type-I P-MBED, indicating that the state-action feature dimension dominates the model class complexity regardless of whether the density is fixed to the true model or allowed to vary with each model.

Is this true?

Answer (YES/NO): NO